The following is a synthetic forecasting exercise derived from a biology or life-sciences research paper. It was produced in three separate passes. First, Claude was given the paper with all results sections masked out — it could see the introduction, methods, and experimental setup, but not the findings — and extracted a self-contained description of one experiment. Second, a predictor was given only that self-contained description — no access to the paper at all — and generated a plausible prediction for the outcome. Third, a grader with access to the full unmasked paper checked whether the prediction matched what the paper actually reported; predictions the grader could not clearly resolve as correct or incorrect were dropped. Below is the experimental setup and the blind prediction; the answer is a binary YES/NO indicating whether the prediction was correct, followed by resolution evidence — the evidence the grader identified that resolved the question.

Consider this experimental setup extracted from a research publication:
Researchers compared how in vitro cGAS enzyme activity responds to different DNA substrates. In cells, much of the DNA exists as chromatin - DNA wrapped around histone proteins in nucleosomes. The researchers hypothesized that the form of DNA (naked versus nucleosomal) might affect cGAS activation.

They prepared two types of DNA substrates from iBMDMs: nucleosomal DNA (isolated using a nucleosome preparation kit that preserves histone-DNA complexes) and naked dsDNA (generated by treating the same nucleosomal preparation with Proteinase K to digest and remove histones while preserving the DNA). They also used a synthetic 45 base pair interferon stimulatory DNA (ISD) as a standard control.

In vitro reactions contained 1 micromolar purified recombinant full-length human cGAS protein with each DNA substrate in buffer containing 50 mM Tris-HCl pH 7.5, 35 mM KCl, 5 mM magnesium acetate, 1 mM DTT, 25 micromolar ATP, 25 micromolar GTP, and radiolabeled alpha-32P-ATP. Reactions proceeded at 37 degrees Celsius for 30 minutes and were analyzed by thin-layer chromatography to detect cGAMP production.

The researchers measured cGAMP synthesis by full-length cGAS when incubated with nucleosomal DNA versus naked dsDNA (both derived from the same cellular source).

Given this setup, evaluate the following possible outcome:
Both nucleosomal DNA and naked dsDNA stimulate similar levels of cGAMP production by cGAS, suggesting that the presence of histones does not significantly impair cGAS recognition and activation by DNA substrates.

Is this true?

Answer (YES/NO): NO